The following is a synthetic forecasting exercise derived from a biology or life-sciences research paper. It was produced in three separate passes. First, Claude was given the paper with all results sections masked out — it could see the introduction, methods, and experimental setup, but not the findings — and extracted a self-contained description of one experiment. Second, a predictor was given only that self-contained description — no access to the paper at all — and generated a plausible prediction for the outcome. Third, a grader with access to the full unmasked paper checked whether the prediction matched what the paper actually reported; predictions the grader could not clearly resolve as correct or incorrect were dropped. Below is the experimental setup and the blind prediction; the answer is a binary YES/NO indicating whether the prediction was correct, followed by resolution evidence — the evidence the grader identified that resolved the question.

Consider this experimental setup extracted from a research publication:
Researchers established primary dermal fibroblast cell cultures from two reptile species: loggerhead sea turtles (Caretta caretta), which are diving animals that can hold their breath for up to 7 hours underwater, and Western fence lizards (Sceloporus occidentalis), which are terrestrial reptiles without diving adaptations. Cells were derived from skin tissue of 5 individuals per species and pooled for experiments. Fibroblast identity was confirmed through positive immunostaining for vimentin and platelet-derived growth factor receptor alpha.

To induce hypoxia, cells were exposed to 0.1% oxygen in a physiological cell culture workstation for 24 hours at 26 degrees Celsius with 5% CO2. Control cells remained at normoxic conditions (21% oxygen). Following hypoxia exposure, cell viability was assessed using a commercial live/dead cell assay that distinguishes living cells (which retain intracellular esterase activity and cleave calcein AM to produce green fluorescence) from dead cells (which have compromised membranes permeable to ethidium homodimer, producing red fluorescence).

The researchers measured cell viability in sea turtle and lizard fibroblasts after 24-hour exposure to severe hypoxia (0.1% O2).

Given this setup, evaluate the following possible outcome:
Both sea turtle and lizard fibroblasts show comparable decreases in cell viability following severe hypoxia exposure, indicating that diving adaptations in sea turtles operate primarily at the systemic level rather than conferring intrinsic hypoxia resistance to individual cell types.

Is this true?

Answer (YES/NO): NO